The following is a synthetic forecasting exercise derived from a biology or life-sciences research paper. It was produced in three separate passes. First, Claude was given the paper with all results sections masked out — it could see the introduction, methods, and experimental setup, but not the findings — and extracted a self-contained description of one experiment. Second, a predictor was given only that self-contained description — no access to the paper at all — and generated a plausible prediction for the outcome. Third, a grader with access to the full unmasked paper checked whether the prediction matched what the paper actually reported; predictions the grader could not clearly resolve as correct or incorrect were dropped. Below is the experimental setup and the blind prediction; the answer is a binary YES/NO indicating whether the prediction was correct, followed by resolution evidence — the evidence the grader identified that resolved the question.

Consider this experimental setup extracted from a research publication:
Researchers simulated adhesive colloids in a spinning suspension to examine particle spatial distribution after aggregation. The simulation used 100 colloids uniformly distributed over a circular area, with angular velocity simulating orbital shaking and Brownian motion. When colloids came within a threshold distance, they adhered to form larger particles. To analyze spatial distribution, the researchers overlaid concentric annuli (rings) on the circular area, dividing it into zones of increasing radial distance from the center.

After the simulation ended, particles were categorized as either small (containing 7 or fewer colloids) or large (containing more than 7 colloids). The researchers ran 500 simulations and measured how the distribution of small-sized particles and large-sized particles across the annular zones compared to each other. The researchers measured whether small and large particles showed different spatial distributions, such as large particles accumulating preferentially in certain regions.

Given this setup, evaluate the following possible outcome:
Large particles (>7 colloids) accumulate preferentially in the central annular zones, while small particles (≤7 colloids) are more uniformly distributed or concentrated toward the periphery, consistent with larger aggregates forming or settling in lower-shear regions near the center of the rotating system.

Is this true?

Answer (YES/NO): NO